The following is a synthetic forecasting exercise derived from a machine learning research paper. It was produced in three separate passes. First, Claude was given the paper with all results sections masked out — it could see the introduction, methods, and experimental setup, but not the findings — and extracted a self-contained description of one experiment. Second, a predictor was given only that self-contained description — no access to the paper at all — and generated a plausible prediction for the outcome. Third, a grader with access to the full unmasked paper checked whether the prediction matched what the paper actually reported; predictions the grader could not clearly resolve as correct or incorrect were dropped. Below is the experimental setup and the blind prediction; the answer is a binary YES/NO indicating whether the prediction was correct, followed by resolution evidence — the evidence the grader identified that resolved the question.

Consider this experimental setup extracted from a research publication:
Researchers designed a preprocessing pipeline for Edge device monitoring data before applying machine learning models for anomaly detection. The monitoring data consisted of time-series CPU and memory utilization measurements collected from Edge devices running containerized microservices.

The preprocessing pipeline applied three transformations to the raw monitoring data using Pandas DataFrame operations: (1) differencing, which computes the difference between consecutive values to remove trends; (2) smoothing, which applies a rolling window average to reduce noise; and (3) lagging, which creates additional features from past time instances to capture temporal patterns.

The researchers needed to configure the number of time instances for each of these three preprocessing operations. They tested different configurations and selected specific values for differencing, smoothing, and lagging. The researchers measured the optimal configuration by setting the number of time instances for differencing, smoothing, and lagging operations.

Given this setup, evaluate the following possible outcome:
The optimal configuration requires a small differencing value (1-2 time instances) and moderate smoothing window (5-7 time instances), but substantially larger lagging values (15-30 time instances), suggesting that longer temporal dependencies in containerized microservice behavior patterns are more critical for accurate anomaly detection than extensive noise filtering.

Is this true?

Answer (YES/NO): NO